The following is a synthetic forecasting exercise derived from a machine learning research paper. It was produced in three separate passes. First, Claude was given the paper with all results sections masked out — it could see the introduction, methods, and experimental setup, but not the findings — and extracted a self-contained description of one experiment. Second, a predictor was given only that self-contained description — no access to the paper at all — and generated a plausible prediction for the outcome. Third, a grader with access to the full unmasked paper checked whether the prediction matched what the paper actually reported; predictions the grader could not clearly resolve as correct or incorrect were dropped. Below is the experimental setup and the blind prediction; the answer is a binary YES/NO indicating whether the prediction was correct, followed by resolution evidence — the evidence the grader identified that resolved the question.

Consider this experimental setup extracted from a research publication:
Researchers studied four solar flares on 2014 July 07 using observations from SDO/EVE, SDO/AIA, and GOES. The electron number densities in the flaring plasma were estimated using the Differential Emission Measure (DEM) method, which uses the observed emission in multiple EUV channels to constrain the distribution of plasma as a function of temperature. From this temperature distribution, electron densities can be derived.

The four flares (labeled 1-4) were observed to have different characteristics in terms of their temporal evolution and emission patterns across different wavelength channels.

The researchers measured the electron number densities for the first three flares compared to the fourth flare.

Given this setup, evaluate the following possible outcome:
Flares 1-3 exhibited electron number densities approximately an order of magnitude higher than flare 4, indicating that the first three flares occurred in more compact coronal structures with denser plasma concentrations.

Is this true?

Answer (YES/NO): NO